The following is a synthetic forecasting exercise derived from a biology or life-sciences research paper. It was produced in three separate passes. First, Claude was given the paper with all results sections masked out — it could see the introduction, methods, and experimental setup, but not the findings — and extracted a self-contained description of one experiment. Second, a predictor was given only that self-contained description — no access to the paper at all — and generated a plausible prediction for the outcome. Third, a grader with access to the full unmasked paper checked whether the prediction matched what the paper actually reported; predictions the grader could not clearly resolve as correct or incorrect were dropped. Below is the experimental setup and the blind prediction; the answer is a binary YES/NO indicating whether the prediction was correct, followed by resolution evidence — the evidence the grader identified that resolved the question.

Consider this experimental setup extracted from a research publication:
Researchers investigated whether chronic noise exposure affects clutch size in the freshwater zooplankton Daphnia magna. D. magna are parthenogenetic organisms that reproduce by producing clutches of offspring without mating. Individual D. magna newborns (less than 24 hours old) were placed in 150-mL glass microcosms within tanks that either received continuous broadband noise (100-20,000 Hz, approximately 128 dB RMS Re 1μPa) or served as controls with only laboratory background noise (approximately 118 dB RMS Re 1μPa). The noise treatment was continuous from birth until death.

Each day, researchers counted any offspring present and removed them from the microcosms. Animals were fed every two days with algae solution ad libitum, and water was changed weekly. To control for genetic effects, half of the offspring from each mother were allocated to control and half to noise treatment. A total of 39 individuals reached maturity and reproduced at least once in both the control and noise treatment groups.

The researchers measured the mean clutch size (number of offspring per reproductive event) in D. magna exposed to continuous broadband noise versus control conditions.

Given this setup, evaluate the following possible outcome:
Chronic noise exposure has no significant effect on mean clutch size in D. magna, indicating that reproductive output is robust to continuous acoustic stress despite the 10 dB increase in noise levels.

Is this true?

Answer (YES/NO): NO